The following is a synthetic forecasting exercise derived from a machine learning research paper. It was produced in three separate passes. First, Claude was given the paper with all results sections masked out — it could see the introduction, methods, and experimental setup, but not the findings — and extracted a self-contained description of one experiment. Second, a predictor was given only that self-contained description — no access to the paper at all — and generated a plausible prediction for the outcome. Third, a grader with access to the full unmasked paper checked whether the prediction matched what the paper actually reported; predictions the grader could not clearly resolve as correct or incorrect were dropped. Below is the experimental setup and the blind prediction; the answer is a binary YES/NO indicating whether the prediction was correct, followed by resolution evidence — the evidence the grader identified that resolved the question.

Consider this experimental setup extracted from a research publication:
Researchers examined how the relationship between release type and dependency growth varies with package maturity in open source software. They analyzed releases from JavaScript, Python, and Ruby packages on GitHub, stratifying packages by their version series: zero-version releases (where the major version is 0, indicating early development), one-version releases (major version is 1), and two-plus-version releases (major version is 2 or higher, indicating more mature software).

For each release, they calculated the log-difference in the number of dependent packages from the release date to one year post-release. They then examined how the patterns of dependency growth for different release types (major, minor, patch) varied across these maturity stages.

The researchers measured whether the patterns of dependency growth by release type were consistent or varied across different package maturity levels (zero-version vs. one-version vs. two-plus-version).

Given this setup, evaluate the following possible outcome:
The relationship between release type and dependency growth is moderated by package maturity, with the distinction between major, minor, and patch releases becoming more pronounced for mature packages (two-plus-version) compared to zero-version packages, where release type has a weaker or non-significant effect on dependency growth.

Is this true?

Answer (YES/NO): NO